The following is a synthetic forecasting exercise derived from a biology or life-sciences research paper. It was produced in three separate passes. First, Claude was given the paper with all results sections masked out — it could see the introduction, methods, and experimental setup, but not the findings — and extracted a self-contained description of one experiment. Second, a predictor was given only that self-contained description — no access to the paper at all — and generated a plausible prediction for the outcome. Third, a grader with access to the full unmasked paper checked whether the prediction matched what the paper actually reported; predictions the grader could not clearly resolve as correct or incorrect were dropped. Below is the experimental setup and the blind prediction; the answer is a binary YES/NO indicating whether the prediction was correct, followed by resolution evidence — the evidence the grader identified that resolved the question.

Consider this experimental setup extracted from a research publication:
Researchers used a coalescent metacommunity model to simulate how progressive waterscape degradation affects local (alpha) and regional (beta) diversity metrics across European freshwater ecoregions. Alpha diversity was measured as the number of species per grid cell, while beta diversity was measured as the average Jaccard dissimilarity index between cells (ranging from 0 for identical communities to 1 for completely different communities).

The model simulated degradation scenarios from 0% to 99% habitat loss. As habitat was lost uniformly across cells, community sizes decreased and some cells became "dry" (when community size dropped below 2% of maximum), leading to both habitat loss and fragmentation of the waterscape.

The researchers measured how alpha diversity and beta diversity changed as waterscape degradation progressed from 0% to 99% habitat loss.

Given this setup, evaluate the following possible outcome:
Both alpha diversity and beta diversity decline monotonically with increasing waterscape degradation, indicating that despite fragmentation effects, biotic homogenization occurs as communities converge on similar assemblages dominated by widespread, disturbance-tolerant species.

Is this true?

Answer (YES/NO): NO